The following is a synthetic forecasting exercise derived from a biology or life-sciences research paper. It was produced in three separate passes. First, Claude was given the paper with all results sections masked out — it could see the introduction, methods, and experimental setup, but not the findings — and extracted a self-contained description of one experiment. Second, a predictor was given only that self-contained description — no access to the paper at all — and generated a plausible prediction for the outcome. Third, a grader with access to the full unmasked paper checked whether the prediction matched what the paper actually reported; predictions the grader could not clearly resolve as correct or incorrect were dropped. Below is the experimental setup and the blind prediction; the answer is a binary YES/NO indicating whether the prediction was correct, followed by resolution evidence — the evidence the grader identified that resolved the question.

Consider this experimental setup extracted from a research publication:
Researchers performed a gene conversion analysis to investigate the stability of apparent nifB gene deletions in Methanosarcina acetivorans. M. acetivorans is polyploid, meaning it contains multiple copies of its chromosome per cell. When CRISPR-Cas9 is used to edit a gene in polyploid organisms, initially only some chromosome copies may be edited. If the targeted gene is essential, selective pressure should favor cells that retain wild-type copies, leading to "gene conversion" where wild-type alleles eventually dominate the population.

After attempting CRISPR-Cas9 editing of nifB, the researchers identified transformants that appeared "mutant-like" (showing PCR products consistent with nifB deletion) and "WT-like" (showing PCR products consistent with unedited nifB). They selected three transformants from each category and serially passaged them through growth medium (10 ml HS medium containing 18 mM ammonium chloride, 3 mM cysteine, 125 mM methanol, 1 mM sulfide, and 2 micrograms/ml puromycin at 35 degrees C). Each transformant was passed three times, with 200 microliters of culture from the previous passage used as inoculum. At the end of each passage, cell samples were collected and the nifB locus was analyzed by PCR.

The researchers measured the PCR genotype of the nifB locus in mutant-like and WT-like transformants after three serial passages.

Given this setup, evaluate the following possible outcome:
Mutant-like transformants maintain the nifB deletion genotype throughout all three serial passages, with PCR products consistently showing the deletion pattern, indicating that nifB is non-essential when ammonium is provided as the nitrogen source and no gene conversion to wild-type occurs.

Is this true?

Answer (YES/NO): NO